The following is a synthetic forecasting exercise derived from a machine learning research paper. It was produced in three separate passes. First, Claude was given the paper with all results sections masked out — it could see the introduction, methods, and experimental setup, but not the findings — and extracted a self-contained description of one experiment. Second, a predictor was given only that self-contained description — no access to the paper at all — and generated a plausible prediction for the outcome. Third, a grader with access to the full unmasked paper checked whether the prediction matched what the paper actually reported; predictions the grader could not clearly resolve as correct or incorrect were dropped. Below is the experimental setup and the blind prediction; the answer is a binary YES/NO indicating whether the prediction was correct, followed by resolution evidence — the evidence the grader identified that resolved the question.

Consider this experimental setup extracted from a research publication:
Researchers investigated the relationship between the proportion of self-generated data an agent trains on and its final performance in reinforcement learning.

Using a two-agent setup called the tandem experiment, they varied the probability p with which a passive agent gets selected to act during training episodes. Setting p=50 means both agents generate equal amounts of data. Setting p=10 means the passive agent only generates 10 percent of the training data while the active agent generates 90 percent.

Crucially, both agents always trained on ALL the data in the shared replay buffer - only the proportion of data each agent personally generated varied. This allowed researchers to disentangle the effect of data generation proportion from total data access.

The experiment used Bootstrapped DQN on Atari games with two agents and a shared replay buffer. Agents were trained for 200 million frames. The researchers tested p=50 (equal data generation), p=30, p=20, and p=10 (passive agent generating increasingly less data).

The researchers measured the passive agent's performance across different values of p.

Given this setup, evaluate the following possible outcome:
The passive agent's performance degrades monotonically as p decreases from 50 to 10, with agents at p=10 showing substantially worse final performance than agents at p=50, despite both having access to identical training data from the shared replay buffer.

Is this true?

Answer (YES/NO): YES